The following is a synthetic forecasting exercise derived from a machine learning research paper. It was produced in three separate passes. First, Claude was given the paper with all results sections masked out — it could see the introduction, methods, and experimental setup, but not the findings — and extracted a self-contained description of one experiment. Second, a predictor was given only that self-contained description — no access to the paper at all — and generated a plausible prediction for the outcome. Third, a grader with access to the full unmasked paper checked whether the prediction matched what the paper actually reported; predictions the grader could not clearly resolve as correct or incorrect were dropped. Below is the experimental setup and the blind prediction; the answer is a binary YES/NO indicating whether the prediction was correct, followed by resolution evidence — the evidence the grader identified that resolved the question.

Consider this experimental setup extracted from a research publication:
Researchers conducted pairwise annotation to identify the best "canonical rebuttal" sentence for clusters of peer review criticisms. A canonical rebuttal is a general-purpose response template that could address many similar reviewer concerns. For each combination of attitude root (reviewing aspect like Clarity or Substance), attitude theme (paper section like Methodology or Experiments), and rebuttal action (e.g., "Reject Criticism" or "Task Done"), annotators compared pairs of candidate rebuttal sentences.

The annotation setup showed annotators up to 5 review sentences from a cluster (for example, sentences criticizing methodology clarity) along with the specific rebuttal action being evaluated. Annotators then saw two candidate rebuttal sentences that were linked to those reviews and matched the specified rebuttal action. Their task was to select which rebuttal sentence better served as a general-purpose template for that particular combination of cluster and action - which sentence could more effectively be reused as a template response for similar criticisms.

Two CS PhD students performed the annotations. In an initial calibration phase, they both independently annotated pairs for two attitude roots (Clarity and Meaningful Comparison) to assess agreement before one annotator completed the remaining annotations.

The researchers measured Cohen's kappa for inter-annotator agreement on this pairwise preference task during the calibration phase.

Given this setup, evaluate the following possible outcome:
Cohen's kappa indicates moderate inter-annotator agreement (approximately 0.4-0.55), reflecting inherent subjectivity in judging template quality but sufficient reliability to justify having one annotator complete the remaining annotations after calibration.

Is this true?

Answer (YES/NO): YES